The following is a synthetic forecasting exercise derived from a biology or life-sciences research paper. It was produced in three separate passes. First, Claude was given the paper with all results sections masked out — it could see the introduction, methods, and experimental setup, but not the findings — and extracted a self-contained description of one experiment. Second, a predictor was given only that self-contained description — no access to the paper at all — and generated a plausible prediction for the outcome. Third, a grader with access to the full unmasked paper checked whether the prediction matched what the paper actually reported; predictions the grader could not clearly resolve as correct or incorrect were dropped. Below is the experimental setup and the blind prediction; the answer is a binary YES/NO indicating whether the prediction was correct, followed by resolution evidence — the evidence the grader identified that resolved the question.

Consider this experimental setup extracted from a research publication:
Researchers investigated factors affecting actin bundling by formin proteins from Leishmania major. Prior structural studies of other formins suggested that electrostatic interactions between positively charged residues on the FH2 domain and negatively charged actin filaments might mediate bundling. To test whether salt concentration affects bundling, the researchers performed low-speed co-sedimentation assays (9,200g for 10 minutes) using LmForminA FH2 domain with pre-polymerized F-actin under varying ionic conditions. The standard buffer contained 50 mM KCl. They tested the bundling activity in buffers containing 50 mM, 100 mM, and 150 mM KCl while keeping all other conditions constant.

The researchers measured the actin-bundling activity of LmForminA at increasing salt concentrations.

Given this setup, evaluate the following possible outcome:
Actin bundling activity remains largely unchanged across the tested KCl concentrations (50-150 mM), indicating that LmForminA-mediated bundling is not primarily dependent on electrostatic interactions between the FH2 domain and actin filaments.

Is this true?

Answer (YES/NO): NO